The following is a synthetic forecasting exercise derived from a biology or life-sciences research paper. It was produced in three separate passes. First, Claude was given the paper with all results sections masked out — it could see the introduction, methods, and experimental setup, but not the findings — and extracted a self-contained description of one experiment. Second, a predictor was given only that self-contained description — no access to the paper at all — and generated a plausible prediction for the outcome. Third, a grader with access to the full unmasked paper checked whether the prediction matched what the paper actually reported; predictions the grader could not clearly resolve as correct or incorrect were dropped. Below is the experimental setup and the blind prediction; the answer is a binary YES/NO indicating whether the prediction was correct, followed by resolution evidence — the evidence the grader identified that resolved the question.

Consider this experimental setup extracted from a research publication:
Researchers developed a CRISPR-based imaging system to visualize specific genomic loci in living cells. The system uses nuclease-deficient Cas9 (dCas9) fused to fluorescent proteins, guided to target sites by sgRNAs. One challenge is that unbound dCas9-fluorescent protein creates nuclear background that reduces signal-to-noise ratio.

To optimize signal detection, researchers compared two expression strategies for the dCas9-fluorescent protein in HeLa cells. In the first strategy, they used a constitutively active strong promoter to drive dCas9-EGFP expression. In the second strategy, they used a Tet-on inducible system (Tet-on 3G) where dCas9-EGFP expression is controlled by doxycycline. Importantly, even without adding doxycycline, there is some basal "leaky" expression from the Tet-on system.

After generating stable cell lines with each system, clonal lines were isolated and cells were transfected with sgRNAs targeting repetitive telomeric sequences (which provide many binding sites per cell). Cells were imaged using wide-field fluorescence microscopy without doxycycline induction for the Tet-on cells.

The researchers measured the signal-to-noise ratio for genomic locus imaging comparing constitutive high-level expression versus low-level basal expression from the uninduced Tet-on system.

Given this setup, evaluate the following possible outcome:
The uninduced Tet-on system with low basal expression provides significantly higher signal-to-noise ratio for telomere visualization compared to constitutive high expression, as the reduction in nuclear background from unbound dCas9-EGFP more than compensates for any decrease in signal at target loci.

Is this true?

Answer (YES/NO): YES